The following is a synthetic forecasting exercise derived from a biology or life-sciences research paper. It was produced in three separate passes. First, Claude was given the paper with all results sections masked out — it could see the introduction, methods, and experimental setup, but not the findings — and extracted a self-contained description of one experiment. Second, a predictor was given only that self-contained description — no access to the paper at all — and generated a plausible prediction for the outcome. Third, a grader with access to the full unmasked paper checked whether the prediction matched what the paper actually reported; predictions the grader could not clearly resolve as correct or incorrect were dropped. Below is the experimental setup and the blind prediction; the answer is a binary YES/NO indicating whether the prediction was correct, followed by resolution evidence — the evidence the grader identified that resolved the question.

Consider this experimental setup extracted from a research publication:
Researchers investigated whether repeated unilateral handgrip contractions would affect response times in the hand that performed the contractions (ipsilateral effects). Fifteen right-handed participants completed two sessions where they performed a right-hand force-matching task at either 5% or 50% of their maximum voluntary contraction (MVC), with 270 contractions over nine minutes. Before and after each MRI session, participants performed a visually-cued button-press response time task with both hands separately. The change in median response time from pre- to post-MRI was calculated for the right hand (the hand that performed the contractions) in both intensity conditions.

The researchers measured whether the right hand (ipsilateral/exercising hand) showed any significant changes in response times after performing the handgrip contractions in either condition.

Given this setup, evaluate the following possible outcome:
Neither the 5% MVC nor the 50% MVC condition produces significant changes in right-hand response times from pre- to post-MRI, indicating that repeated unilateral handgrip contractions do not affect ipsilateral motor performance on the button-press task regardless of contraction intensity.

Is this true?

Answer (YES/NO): YES